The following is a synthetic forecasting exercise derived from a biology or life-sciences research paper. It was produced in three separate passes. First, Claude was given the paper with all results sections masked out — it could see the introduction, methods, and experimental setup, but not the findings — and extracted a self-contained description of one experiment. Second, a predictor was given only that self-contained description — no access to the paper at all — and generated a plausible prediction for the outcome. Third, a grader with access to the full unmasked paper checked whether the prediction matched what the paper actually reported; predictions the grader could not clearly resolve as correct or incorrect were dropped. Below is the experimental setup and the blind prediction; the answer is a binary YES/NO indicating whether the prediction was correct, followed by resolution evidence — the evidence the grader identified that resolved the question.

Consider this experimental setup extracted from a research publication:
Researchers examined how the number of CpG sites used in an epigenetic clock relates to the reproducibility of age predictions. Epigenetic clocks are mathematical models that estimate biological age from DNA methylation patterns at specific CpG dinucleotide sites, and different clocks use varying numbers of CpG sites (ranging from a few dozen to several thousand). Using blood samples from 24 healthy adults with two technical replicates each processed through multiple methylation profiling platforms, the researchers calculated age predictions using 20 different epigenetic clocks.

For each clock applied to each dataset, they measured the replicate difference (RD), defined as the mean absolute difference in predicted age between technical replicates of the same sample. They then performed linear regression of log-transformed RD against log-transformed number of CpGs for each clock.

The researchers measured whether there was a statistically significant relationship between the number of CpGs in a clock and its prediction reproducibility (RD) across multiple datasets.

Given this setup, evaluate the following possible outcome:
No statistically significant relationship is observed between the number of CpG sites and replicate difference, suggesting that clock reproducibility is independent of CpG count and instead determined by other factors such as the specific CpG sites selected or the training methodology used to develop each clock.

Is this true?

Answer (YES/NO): NO